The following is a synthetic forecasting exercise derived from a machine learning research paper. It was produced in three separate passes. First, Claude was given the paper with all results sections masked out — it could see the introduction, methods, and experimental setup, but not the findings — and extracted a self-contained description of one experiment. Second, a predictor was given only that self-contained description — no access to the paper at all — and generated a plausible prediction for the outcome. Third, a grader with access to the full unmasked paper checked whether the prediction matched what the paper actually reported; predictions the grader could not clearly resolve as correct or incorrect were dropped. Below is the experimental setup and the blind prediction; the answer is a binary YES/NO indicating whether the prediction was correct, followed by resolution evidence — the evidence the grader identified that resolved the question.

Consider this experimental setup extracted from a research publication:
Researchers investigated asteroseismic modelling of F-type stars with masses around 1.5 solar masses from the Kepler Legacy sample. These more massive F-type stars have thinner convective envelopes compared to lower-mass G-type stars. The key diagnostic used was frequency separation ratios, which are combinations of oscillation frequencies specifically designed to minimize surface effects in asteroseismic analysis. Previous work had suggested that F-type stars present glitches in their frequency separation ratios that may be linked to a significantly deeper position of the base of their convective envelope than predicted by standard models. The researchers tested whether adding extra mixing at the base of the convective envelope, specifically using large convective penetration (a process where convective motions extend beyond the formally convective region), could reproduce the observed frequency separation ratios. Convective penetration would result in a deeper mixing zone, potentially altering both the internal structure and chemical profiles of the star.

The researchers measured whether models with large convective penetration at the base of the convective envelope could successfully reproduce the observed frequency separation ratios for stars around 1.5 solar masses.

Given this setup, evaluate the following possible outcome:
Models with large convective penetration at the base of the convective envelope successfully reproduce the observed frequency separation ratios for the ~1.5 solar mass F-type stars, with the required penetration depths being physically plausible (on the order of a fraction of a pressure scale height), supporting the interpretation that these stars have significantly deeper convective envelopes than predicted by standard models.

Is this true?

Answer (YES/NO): NO